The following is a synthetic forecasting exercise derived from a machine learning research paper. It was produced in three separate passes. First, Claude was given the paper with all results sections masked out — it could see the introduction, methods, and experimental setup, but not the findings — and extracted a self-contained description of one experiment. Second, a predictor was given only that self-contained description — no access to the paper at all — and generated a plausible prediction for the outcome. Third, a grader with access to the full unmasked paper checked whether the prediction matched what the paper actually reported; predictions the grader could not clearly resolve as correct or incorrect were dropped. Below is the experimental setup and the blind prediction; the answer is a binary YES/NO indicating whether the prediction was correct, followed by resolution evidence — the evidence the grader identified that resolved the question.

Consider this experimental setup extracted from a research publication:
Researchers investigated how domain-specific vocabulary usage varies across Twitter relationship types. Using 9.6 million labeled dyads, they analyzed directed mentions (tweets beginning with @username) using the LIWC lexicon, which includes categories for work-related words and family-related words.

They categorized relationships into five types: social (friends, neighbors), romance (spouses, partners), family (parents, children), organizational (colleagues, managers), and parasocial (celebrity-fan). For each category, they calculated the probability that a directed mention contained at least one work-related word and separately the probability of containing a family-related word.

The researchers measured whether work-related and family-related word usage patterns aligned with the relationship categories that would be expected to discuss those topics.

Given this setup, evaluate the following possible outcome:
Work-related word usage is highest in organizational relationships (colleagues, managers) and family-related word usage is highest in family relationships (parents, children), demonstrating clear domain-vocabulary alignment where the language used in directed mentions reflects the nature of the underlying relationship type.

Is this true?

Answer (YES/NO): YES